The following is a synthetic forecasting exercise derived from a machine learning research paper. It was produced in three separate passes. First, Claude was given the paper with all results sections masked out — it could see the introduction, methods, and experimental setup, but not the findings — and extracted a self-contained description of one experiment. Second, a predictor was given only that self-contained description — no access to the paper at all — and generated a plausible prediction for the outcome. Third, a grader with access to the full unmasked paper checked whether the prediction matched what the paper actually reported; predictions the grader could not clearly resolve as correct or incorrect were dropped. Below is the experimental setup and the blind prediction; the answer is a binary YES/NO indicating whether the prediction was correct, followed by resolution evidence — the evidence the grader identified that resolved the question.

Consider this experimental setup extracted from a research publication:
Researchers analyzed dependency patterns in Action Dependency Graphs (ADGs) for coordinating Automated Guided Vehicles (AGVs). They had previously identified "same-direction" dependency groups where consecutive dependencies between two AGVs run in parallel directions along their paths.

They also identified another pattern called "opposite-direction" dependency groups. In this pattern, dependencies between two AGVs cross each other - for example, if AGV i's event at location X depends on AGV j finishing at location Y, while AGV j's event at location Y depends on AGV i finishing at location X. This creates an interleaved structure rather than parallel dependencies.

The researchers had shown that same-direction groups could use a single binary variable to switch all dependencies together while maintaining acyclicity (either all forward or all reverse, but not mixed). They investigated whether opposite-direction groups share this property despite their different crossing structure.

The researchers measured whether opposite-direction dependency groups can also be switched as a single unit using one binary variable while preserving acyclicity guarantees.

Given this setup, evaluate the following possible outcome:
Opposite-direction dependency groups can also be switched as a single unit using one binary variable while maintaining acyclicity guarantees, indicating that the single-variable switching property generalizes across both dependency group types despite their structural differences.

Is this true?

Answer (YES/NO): YES